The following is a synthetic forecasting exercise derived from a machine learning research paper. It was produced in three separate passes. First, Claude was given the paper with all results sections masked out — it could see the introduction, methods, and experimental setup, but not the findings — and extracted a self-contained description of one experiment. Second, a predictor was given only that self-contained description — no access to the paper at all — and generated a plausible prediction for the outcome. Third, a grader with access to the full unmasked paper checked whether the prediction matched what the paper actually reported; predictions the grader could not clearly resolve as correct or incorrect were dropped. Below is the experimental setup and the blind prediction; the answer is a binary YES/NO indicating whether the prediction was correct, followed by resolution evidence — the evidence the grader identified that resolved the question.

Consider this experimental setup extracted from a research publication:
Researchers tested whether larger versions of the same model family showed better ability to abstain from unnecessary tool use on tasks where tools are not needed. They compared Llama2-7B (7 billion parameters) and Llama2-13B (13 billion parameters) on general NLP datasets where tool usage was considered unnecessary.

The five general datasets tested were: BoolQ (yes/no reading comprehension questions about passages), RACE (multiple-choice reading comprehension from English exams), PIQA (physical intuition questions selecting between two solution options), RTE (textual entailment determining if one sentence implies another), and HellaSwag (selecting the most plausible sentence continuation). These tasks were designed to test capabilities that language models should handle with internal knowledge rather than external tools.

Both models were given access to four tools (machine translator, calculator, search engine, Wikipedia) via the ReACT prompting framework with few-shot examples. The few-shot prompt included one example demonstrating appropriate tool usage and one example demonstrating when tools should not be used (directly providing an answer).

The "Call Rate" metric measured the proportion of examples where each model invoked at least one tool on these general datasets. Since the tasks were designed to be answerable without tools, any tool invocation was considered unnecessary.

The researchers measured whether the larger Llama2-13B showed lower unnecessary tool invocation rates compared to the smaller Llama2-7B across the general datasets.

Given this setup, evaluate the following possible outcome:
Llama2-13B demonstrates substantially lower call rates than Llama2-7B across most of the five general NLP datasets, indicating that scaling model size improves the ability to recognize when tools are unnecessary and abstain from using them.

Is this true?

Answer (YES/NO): NO